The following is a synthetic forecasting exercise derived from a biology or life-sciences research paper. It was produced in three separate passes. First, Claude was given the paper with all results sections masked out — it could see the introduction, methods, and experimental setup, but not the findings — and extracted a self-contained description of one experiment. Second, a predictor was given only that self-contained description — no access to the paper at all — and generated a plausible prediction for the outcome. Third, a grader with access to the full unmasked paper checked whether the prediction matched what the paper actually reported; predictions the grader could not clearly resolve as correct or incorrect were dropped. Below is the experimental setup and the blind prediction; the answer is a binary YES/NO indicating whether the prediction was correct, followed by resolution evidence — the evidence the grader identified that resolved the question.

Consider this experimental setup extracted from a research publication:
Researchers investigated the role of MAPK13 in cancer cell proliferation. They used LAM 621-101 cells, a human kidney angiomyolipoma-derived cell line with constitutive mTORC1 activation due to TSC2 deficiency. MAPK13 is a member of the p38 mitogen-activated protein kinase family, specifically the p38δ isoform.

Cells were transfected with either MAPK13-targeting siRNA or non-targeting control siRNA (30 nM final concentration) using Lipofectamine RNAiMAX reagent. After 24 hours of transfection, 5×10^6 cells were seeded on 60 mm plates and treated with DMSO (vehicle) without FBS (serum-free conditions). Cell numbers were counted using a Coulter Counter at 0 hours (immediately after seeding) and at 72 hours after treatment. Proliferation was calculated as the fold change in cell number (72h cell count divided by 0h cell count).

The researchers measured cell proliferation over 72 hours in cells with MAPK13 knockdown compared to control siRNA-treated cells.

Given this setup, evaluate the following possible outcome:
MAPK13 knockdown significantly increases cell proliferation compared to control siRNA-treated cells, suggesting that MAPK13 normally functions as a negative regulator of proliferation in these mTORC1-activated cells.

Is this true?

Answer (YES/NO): NO